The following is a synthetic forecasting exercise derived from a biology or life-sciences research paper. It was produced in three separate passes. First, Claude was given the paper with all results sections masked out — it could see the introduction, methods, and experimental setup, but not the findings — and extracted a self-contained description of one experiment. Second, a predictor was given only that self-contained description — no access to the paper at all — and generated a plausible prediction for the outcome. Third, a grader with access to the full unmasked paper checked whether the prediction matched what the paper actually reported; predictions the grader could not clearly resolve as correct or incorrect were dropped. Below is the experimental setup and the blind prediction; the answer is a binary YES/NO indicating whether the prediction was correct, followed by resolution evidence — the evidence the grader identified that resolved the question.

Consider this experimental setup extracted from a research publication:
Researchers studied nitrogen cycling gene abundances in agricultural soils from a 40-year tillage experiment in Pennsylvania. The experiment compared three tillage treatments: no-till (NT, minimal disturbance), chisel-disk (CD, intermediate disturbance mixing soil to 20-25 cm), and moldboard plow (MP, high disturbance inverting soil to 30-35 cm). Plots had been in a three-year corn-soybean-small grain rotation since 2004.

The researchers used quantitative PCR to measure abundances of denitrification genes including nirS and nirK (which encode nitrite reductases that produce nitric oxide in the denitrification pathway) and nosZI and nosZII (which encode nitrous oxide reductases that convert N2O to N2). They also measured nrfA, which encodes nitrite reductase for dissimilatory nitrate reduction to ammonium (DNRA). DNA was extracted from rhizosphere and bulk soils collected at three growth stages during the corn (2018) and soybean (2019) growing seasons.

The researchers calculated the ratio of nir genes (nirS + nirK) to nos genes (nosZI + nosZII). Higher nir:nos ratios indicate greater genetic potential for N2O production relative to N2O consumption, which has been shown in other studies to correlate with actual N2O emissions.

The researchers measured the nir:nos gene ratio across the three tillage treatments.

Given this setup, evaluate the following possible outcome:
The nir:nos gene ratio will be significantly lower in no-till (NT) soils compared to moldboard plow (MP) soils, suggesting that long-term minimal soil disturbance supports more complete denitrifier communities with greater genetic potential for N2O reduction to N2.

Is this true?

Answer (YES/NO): NO